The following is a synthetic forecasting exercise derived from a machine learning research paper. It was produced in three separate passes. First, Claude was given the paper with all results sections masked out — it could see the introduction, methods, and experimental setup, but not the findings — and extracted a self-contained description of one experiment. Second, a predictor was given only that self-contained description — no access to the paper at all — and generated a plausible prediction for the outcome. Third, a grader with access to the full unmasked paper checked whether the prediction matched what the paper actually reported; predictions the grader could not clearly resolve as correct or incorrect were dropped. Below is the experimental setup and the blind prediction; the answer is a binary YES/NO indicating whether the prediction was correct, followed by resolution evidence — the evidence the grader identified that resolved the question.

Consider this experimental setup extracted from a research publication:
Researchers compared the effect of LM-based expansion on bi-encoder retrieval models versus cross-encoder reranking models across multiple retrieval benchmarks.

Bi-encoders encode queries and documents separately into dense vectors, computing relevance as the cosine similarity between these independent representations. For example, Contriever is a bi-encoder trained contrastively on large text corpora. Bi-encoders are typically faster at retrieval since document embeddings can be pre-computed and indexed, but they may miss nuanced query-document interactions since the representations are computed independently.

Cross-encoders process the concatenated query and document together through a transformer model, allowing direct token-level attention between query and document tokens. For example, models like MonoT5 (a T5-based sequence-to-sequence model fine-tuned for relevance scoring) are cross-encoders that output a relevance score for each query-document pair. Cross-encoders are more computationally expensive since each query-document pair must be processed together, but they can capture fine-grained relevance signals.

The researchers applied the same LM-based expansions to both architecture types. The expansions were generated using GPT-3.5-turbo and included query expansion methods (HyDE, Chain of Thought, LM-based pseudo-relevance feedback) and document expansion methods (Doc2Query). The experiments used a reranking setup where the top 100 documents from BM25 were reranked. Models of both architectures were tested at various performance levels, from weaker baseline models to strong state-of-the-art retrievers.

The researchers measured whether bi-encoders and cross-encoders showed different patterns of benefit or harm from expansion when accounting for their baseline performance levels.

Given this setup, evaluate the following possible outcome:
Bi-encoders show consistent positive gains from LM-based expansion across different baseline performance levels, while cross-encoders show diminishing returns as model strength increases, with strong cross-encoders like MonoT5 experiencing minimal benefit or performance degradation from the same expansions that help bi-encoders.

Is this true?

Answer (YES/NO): NO